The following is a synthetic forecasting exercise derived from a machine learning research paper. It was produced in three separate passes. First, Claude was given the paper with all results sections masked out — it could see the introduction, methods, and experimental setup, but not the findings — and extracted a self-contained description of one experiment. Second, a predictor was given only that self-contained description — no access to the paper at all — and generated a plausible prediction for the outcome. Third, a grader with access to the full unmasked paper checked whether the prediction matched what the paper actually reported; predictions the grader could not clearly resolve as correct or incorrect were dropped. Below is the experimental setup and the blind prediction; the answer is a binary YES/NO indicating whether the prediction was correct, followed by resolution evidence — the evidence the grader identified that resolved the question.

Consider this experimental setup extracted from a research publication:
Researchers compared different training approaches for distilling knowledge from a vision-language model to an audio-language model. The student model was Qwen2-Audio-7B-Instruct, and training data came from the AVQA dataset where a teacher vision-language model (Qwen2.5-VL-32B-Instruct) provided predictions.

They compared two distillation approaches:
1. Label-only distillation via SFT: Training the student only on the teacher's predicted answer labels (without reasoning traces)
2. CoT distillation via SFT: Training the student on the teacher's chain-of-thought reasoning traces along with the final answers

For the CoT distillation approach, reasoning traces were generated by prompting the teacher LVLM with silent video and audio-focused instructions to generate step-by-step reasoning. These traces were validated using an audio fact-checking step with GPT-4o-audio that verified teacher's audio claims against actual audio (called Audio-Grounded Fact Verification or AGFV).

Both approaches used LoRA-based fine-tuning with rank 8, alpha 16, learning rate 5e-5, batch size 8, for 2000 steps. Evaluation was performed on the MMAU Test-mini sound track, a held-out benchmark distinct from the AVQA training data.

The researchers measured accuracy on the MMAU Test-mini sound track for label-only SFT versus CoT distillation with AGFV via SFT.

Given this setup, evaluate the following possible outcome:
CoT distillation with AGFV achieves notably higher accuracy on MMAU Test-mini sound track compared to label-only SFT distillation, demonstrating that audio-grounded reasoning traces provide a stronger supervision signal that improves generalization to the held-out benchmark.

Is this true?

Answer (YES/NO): NO